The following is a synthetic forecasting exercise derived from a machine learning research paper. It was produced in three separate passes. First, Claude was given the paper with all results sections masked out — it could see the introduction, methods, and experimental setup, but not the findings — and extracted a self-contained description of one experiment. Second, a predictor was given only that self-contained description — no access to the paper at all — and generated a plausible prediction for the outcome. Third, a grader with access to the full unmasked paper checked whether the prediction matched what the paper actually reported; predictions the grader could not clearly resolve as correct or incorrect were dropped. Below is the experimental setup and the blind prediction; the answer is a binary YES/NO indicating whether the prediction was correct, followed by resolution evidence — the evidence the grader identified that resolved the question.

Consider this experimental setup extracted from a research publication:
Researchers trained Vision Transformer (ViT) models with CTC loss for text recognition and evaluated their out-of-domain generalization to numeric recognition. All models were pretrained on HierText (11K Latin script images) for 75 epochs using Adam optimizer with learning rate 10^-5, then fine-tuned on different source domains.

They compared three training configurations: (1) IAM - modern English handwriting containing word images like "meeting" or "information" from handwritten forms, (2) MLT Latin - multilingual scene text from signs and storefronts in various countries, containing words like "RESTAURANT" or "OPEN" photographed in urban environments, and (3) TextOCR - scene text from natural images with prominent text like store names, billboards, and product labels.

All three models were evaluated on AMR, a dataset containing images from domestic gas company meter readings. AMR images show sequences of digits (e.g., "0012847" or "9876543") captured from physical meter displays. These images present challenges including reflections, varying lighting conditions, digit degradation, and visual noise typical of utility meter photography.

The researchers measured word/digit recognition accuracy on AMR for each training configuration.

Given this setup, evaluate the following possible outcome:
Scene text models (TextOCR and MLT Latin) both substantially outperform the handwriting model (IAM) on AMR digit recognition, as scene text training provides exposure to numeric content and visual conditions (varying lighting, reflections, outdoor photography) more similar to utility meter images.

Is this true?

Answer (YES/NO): NO